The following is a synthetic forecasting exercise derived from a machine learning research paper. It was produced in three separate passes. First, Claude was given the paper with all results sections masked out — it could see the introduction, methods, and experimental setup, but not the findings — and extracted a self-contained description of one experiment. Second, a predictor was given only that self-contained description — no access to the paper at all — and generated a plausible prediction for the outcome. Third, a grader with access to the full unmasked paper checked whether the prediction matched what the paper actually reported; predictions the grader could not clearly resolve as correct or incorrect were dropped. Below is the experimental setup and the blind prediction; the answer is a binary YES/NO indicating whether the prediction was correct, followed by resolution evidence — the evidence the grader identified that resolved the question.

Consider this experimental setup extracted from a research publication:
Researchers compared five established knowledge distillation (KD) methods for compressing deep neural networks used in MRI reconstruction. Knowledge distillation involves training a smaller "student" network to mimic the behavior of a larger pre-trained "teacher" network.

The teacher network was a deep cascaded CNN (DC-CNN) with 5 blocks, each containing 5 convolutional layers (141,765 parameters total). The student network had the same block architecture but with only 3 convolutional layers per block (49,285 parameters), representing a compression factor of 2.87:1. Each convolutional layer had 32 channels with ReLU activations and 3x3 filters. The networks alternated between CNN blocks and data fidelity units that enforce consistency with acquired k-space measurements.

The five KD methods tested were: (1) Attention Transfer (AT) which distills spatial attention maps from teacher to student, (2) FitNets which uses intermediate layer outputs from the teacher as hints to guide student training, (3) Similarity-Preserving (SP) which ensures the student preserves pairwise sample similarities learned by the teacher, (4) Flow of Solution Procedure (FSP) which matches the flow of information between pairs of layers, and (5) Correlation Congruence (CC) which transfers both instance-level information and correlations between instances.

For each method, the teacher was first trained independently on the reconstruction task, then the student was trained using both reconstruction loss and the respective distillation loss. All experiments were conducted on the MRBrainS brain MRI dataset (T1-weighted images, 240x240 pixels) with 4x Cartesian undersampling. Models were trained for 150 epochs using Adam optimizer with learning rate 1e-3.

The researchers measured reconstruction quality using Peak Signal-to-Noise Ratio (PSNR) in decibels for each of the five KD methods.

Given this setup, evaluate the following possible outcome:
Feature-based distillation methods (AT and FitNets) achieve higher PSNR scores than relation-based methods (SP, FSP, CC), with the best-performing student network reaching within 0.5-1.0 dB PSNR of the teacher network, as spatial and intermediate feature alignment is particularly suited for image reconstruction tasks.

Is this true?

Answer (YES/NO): NO